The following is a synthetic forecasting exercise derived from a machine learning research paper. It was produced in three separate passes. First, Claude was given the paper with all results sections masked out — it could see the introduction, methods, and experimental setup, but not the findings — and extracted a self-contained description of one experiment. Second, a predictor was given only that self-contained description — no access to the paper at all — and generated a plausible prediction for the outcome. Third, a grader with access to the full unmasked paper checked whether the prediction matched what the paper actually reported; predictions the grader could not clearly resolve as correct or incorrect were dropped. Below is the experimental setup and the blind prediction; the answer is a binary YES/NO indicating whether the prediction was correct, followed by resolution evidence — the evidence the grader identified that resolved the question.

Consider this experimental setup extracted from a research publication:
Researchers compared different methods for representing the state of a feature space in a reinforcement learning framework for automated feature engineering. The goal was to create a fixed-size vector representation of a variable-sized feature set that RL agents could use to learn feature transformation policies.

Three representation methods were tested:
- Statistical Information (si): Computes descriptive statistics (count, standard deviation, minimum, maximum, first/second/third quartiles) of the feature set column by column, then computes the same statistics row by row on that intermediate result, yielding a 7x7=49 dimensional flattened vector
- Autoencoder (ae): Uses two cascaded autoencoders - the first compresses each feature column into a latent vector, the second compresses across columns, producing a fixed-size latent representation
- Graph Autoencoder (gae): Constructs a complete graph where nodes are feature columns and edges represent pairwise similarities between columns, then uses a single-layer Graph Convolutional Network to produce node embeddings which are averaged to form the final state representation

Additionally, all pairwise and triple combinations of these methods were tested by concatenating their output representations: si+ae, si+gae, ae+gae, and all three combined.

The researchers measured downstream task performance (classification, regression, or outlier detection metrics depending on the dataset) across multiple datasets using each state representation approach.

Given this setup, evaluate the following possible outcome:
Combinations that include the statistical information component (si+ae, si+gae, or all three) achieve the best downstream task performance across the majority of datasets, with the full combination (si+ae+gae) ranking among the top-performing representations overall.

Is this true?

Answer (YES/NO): NO